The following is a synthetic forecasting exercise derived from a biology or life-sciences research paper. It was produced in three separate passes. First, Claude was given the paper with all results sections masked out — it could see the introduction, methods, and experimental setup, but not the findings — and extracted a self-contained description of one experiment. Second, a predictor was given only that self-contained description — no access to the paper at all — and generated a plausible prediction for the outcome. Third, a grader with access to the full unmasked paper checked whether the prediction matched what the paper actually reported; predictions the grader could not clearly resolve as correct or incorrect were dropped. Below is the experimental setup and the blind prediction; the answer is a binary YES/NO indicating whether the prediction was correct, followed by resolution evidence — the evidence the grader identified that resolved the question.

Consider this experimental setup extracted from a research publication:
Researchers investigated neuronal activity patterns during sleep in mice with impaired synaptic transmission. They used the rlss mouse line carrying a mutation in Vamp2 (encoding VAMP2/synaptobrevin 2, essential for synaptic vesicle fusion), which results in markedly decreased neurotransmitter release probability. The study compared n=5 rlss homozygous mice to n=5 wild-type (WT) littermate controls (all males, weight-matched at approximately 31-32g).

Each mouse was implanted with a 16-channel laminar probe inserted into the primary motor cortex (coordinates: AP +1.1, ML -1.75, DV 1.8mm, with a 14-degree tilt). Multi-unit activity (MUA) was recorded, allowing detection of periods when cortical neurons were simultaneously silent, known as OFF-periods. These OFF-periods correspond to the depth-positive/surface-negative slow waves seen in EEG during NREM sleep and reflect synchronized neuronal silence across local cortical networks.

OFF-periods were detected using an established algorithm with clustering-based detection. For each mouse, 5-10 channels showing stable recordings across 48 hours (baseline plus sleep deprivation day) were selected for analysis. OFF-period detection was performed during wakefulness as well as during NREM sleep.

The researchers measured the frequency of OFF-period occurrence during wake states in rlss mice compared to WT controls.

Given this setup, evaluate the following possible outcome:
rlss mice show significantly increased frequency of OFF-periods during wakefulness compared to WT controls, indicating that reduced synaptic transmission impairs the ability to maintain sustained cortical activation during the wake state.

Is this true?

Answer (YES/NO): YES